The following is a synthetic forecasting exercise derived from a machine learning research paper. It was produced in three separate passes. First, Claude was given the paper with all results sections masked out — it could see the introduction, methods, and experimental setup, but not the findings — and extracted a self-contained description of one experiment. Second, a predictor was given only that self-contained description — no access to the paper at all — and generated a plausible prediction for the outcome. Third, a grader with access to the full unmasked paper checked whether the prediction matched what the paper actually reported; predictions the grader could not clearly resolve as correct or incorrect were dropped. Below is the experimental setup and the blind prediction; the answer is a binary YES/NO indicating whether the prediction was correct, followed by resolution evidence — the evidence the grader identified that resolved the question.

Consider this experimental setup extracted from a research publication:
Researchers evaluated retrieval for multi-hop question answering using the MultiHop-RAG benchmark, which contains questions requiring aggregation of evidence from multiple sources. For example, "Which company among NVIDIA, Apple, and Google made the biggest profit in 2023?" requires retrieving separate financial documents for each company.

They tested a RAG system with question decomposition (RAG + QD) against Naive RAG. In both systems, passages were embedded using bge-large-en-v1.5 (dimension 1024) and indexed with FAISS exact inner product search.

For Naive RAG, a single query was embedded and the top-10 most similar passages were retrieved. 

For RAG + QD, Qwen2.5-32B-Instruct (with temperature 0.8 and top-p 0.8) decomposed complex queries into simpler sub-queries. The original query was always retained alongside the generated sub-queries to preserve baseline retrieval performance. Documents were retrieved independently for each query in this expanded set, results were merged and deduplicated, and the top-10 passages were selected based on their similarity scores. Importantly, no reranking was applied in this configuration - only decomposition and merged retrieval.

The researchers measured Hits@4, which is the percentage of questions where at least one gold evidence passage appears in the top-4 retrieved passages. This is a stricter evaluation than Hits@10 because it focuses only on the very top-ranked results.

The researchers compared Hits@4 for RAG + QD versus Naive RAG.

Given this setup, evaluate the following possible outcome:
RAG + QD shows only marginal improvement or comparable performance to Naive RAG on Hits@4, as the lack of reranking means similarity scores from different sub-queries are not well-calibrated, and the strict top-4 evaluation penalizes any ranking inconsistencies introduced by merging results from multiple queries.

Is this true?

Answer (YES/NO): NO